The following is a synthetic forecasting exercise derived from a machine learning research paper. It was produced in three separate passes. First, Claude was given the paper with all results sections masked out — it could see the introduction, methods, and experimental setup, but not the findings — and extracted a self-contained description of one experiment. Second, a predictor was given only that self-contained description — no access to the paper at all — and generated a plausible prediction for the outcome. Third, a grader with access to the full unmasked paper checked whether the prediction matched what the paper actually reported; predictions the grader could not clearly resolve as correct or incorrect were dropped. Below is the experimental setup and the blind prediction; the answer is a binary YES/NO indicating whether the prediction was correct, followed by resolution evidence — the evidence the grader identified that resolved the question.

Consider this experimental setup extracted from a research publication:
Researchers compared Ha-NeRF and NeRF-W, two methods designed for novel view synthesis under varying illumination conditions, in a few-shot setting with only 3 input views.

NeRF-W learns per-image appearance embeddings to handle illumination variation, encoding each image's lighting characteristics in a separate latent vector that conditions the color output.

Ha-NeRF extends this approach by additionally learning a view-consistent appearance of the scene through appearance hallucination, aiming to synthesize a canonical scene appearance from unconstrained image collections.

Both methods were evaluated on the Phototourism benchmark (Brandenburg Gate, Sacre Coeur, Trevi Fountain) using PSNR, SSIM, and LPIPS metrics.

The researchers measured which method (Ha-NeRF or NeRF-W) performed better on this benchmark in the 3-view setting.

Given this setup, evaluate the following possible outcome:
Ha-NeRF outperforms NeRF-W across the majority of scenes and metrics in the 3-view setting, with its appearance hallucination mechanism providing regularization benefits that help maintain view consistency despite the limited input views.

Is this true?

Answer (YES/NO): YES